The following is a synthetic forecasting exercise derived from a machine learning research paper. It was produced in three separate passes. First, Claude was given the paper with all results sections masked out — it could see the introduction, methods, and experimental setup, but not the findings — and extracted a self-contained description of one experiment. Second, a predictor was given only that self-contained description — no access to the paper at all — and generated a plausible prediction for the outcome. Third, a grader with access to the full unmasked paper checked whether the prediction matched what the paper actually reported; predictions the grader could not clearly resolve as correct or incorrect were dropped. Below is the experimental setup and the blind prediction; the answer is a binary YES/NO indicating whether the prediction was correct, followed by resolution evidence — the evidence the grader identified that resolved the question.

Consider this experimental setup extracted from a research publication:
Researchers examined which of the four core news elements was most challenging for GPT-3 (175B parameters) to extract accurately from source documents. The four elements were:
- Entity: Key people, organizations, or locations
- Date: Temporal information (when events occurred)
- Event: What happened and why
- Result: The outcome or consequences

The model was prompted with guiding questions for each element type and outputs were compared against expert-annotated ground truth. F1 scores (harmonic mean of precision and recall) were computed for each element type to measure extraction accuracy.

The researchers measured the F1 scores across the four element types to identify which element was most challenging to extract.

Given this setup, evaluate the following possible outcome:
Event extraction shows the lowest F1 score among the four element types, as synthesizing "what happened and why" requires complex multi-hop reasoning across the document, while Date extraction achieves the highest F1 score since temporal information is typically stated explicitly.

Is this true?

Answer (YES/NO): NO